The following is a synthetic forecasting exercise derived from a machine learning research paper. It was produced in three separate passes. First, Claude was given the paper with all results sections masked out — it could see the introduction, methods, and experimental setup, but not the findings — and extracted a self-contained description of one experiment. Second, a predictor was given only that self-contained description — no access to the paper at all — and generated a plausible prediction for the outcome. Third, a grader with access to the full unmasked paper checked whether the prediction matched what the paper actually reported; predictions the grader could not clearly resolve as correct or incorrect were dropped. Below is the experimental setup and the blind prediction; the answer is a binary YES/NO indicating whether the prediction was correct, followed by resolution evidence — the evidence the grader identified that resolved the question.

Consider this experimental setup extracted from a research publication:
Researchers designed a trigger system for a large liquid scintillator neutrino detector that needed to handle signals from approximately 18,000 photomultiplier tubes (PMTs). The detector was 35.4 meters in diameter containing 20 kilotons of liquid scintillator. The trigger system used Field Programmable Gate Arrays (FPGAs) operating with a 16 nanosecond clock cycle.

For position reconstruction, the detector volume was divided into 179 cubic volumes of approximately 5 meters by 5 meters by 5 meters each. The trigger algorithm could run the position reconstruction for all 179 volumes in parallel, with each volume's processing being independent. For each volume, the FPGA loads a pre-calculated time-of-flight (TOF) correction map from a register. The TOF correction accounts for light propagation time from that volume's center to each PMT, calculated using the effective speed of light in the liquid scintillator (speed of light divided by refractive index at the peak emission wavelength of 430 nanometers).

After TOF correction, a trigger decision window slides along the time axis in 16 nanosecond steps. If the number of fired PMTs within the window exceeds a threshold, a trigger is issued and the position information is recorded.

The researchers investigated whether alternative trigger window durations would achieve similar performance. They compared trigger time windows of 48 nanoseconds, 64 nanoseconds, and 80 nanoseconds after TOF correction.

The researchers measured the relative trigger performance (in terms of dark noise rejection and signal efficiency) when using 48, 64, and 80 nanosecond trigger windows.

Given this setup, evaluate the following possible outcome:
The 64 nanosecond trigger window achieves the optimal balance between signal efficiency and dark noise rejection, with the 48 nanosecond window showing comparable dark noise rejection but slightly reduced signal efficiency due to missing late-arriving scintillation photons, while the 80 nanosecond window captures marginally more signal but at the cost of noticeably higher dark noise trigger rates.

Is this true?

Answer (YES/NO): NO